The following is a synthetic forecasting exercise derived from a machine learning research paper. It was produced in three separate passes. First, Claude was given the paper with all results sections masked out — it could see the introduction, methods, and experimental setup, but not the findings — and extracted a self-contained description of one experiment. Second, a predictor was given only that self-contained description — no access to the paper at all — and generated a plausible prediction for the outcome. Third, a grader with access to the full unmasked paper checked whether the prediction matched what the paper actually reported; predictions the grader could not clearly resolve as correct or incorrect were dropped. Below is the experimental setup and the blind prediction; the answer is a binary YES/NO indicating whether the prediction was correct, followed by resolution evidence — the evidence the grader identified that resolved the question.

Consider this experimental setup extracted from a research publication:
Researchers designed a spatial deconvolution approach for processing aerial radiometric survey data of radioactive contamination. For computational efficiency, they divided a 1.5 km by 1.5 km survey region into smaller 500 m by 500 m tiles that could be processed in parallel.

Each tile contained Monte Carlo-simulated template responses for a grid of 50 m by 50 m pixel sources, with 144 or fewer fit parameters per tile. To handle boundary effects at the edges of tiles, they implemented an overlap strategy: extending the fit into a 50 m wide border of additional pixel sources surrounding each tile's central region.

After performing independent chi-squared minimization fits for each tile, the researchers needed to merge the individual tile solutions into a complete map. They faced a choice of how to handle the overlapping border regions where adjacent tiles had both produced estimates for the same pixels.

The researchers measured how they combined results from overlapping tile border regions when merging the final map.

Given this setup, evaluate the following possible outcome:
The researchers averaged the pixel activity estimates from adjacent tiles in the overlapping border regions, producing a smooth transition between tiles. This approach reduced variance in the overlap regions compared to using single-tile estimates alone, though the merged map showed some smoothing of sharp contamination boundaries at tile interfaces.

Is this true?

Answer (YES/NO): NO